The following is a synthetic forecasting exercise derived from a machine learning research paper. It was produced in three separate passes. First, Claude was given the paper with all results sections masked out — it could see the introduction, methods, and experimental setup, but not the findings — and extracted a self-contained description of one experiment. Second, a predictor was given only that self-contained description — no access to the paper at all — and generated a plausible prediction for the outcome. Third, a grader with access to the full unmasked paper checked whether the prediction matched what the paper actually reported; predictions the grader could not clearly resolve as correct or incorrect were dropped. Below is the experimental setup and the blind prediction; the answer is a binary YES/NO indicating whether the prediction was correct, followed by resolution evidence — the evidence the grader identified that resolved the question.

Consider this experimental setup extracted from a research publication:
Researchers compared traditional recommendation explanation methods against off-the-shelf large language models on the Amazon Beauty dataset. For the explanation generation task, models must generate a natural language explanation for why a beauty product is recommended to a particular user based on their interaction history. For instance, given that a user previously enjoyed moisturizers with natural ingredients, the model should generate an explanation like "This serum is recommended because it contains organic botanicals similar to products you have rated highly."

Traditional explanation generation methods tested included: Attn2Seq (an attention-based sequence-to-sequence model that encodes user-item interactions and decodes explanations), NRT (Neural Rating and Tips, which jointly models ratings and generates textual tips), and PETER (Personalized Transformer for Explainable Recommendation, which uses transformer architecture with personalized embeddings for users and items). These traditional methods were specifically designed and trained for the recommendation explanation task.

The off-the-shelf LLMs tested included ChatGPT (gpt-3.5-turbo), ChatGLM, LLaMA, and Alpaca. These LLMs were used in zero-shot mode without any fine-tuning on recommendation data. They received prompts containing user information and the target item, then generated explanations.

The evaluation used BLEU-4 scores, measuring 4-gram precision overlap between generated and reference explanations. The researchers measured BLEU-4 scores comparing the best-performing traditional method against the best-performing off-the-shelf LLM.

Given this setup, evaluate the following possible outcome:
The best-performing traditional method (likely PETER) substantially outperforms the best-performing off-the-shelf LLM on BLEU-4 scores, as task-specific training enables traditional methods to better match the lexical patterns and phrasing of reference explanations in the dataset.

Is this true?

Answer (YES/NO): YES